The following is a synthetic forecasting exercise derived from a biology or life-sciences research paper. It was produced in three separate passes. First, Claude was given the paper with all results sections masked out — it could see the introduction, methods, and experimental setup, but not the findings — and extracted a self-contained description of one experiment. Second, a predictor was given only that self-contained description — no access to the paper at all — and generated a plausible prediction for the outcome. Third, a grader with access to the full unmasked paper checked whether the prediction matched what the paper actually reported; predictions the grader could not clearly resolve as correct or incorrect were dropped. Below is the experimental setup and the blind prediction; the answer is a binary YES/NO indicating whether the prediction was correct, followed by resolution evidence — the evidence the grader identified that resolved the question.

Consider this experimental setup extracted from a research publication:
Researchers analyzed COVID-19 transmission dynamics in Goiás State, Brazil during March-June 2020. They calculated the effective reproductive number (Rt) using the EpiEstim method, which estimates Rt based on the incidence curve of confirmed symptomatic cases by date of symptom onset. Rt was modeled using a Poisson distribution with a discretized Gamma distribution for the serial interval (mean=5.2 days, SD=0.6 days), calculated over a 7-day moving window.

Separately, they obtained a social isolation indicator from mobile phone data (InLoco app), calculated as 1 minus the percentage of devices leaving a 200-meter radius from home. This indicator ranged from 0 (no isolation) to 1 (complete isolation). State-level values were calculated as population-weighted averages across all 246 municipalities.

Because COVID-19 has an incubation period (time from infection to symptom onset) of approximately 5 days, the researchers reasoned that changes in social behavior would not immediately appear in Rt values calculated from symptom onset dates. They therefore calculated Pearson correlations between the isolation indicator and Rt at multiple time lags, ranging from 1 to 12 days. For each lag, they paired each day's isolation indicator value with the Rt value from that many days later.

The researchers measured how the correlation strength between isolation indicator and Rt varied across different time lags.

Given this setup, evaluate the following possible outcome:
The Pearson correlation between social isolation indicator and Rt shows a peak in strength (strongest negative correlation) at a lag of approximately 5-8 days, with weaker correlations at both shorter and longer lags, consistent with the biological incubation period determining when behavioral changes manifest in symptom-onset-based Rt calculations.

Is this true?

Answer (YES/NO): YES